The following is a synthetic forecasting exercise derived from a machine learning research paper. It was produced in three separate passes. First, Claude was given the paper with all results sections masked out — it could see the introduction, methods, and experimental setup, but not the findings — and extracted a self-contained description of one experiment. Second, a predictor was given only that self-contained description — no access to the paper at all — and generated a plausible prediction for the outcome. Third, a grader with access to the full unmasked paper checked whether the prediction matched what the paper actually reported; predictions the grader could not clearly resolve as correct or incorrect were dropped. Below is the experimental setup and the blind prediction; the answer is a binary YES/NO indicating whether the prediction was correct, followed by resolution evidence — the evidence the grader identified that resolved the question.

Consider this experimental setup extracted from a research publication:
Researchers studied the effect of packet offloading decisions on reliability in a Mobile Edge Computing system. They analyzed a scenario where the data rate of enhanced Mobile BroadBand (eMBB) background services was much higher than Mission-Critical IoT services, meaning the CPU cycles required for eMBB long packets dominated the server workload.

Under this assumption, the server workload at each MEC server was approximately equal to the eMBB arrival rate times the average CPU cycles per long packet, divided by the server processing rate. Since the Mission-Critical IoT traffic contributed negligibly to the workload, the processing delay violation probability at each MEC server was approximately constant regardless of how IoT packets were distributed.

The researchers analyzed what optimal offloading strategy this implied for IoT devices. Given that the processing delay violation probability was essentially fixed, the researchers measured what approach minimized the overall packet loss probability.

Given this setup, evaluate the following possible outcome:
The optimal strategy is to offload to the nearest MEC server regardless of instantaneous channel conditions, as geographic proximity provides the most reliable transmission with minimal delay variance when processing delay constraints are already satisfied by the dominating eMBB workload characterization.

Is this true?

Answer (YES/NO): NO